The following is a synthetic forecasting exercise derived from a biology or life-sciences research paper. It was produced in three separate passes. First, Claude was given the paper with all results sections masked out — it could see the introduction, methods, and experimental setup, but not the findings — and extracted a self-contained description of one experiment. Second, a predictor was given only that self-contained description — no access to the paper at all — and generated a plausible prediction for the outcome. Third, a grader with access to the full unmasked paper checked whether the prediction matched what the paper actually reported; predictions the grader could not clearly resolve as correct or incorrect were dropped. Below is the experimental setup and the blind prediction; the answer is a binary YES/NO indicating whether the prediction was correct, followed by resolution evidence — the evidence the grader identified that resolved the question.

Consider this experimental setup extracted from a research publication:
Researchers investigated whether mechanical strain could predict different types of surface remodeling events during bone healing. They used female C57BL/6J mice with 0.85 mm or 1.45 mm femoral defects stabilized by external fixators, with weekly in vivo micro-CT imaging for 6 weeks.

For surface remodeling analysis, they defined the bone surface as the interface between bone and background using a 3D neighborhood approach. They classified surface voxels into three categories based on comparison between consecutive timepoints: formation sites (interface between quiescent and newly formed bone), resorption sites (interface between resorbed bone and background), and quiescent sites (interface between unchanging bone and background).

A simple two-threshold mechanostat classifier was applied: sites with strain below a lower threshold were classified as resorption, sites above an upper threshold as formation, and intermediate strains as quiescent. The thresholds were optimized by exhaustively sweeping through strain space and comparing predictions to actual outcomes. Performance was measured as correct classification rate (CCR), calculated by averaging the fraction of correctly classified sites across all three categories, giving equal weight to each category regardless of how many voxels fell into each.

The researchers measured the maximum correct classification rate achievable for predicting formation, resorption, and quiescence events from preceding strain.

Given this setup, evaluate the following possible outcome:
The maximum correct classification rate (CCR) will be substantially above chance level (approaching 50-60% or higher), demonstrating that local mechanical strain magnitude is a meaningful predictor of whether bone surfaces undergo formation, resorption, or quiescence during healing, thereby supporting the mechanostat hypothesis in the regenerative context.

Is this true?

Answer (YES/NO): NO